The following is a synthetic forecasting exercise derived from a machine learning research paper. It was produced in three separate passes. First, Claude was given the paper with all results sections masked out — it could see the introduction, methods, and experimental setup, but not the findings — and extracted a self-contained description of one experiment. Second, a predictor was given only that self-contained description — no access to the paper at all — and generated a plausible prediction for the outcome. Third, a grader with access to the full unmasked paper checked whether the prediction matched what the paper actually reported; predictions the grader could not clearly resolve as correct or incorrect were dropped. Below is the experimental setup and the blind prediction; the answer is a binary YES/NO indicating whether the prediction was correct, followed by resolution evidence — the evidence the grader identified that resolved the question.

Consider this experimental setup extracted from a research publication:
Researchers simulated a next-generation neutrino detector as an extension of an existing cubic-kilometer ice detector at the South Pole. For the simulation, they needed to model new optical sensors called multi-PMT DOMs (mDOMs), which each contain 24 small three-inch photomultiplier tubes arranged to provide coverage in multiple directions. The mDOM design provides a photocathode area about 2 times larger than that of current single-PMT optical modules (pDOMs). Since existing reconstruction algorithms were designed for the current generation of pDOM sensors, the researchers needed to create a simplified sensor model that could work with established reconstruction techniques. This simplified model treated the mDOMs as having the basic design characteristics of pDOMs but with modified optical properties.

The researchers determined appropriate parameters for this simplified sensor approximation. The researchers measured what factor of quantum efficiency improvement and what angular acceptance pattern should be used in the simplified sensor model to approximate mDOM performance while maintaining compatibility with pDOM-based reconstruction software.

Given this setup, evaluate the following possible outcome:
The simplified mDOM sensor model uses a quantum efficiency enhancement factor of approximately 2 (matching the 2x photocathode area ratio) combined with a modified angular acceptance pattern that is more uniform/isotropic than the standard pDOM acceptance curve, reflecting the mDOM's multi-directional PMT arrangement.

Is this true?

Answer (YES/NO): NO